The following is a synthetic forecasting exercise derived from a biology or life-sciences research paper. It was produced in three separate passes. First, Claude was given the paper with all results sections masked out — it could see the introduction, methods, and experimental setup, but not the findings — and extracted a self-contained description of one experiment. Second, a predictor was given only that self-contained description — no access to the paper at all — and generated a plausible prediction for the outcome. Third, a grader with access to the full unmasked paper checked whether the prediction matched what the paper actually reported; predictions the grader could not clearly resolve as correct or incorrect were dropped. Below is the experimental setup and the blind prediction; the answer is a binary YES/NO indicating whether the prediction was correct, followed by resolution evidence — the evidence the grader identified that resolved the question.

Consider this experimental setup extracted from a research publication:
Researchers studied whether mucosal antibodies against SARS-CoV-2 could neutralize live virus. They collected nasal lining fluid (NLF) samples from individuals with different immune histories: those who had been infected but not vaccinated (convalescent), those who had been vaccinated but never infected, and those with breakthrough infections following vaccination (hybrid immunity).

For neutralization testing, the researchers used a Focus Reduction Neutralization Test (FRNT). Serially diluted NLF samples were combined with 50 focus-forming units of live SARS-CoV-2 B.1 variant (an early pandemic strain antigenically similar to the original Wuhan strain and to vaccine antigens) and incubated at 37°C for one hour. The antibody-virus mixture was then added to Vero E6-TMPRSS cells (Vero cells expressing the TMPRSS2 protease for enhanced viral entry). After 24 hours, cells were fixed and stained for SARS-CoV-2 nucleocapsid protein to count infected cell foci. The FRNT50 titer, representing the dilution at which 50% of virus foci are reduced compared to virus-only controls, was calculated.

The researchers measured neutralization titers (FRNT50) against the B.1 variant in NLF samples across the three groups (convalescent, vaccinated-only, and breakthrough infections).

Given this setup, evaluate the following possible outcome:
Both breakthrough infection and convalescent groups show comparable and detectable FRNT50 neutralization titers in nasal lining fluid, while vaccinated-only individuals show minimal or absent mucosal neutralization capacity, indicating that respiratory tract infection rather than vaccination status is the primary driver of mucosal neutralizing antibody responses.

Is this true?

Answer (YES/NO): YES